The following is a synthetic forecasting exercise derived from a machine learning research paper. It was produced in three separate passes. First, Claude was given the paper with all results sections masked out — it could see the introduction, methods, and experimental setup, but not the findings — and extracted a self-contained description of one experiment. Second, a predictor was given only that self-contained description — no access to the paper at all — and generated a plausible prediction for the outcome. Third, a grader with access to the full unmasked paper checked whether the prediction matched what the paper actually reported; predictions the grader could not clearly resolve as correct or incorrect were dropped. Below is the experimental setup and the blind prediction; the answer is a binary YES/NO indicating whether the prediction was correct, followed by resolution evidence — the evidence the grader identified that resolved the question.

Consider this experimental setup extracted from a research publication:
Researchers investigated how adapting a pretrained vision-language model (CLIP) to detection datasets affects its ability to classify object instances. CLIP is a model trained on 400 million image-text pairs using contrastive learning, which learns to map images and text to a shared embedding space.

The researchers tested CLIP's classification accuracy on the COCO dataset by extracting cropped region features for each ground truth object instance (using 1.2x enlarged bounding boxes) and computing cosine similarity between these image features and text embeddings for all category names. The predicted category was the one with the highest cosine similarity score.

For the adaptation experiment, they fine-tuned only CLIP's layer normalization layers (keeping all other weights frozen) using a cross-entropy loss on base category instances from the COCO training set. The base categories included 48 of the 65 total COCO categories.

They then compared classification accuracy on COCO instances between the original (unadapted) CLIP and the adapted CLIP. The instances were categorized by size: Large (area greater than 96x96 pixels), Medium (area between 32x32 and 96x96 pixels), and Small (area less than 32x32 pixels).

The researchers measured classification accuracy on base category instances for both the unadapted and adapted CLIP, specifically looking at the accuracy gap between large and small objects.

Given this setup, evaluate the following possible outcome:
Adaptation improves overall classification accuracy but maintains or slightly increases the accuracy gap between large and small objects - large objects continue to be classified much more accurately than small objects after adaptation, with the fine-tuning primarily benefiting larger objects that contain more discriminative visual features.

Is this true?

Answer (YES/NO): NO